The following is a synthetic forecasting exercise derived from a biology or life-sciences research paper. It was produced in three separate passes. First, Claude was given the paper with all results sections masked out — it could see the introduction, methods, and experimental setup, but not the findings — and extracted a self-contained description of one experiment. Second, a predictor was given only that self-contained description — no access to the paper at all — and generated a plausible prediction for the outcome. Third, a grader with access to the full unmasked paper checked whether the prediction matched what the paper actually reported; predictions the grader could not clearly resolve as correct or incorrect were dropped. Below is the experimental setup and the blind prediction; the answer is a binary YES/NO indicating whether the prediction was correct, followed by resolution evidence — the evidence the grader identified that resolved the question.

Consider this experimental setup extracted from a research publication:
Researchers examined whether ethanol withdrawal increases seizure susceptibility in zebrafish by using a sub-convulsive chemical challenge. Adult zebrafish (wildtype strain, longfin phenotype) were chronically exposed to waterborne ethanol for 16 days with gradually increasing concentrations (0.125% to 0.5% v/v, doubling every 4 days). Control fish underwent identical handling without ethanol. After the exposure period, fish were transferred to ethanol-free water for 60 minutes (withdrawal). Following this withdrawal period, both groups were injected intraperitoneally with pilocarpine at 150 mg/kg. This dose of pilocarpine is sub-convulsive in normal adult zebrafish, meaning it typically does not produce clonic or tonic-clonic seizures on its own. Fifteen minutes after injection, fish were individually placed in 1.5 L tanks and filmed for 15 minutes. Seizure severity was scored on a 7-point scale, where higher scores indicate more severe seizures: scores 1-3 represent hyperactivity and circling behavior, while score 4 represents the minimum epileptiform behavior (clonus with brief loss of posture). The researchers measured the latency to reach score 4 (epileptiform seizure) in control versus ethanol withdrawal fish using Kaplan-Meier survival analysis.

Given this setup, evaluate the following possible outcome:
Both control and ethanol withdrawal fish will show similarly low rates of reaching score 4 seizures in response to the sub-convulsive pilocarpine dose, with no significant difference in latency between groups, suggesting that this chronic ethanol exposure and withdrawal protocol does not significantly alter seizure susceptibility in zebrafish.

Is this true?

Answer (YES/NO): NO